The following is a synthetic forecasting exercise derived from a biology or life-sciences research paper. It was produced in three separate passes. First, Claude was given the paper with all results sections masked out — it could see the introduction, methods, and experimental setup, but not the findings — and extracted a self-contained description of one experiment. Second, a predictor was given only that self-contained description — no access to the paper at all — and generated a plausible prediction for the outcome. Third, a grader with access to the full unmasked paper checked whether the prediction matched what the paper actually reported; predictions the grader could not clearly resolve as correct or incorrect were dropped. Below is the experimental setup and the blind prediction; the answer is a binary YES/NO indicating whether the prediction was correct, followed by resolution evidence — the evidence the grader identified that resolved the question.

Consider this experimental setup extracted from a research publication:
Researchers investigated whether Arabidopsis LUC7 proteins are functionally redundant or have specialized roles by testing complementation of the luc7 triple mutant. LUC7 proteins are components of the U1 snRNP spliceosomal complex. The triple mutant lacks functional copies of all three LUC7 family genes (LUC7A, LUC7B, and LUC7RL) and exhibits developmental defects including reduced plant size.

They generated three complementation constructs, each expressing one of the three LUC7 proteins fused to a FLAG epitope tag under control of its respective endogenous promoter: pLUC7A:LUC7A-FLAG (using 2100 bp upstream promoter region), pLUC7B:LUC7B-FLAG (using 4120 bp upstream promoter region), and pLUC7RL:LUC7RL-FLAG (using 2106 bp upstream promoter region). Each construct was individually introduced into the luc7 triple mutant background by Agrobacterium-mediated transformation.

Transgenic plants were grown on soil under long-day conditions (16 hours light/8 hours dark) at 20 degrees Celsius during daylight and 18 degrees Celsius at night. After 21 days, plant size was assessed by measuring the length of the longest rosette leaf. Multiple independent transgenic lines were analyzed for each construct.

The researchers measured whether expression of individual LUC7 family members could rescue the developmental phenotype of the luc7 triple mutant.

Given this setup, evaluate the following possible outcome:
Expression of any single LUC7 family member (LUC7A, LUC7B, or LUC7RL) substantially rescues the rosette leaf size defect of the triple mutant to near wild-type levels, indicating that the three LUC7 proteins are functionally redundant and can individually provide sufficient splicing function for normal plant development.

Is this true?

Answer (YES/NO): YES